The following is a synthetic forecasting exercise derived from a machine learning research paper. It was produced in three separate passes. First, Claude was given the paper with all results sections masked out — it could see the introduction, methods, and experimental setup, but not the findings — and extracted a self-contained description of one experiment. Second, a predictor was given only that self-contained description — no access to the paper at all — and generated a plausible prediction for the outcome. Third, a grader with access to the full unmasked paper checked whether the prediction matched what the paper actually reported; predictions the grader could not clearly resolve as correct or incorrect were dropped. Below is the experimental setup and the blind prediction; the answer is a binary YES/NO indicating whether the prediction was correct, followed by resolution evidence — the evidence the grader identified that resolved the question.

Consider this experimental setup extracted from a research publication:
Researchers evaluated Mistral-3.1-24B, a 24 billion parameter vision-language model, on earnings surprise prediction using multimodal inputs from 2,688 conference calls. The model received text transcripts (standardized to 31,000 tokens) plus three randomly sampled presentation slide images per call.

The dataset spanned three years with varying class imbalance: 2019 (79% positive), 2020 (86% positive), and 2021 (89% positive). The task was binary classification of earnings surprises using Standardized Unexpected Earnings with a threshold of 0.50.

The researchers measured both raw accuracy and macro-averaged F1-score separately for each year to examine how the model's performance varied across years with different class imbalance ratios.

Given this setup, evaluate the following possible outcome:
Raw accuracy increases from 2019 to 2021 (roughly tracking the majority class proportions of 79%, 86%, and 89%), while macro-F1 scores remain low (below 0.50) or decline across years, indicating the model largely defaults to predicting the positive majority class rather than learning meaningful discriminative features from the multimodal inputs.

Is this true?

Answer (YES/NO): NO